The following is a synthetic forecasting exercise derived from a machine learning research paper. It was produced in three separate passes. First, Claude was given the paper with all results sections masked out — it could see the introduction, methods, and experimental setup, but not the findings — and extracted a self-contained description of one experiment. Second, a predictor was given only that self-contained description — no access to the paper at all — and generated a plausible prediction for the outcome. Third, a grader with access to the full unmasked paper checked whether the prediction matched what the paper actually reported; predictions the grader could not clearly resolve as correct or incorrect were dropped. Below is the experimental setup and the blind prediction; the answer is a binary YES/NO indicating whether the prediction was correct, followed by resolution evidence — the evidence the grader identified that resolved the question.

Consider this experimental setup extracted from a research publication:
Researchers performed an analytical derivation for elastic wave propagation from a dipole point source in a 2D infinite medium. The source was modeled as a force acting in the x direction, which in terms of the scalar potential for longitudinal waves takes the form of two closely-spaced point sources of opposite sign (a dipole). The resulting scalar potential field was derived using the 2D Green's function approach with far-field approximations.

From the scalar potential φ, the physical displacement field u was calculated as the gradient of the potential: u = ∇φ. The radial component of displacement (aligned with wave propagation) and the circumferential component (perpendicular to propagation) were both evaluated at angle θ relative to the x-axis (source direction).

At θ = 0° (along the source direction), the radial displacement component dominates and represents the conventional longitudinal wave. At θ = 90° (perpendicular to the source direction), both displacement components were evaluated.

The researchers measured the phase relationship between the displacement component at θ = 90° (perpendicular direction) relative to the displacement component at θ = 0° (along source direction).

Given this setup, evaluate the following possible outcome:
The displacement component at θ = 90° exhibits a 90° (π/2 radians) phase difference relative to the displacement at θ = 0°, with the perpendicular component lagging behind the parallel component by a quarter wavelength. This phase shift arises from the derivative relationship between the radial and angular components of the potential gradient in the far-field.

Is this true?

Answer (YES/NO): NO